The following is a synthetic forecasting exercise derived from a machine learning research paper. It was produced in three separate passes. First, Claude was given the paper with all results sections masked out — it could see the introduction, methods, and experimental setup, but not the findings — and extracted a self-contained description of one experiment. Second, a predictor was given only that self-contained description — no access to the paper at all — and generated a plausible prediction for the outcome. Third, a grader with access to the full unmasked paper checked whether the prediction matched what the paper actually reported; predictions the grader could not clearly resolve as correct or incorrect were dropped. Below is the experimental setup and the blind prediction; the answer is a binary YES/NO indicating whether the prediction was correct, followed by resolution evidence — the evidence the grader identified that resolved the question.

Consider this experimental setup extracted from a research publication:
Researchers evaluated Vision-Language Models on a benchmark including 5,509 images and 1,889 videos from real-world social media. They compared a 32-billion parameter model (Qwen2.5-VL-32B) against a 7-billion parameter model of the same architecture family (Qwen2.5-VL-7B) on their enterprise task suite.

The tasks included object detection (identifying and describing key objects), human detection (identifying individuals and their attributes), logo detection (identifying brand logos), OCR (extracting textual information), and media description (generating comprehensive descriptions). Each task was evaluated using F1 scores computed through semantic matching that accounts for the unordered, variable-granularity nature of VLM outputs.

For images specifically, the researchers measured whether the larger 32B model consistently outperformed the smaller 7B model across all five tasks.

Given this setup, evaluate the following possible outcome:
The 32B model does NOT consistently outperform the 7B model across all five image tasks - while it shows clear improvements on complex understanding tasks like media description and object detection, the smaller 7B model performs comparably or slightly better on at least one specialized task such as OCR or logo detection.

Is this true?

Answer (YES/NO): NO